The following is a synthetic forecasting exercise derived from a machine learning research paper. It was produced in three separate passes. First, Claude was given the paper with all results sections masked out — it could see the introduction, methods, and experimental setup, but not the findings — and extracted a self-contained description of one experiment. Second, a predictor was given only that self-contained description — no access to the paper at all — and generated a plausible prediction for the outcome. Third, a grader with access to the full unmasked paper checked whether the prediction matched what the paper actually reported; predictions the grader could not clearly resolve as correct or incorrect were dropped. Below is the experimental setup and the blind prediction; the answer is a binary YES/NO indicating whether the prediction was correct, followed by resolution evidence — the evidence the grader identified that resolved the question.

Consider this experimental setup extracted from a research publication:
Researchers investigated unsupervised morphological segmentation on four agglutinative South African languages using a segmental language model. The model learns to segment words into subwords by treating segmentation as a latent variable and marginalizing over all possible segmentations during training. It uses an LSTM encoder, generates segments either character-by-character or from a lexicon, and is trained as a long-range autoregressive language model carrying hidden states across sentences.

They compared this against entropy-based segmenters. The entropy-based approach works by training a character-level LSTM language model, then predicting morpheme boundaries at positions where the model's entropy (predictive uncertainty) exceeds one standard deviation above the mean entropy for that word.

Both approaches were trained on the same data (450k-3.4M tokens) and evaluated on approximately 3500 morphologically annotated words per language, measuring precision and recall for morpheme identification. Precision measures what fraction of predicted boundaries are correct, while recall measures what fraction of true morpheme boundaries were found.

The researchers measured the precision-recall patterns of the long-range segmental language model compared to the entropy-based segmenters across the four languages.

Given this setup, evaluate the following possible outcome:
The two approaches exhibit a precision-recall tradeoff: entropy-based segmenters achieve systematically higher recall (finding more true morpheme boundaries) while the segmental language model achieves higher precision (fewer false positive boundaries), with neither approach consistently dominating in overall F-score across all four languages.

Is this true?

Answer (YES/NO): NO